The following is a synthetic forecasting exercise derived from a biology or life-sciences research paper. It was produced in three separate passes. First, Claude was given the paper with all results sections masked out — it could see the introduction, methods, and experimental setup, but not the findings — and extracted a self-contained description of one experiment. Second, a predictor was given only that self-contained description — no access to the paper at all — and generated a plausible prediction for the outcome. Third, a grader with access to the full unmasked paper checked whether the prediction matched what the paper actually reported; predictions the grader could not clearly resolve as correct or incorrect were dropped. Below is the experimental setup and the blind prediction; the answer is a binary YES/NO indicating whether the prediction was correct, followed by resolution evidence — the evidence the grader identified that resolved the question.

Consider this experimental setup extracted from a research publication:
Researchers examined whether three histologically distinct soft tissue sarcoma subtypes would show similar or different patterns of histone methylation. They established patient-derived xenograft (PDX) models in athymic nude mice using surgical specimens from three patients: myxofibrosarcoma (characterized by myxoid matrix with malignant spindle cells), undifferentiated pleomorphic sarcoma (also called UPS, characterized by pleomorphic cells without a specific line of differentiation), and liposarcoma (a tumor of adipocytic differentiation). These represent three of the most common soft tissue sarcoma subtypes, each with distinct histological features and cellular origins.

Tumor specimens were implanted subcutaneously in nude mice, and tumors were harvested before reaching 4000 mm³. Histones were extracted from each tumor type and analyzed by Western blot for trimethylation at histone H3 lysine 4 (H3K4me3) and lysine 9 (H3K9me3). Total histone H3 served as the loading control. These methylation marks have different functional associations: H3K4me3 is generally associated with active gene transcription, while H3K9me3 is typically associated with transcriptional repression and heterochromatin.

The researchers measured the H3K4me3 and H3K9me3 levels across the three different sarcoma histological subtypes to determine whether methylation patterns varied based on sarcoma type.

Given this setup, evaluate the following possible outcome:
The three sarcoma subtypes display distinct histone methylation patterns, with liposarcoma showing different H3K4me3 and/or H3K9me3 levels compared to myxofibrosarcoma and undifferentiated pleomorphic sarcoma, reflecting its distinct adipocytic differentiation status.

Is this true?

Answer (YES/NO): NO